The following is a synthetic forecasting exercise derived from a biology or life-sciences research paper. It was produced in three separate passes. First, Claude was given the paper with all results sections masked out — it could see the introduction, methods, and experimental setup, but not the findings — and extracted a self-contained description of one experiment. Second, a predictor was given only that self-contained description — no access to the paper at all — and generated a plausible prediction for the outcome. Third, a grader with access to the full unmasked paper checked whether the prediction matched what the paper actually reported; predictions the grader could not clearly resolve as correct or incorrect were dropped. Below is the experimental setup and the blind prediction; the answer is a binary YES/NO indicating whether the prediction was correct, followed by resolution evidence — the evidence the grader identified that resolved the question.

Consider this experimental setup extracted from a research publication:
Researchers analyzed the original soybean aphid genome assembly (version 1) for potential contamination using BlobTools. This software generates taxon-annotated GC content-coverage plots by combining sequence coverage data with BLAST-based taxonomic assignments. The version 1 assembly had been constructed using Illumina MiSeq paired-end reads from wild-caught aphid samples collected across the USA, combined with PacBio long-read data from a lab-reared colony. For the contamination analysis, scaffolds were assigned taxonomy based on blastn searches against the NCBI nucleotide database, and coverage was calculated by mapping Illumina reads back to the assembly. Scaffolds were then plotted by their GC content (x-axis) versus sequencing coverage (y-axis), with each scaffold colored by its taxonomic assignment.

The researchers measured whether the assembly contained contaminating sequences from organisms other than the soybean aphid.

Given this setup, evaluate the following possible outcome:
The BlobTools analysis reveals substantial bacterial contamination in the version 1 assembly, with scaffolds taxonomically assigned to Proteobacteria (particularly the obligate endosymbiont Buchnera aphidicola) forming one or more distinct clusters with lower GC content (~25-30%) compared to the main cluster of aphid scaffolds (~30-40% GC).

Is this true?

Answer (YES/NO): NO